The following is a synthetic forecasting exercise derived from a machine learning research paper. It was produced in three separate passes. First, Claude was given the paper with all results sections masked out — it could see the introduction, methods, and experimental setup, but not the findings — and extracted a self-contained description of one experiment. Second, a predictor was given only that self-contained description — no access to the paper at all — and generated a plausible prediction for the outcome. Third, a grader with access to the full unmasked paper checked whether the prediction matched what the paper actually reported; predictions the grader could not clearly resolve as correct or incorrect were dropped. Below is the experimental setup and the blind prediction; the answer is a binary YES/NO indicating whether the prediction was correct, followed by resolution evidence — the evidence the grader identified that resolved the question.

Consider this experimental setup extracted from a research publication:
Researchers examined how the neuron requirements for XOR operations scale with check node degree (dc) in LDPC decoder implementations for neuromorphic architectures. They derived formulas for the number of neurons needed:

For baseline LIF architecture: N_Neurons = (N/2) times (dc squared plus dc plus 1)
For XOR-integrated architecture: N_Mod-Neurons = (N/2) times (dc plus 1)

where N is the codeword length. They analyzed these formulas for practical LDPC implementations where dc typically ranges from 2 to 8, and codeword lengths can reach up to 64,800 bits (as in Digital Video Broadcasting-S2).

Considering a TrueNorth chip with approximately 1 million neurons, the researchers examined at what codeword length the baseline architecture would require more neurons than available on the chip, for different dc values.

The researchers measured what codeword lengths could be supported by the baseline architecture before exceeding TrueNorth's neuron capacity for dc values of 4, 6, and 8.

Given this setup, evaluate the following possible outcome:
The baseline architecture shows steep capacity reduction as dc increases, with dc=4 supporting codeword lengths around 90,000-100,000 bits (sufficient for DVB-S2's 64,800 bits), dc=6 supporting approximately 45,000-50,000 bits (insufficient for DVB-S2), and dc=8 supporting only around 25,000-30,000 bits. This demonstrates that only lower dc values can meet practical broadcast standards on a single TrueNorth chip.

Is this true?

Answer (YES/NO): NO